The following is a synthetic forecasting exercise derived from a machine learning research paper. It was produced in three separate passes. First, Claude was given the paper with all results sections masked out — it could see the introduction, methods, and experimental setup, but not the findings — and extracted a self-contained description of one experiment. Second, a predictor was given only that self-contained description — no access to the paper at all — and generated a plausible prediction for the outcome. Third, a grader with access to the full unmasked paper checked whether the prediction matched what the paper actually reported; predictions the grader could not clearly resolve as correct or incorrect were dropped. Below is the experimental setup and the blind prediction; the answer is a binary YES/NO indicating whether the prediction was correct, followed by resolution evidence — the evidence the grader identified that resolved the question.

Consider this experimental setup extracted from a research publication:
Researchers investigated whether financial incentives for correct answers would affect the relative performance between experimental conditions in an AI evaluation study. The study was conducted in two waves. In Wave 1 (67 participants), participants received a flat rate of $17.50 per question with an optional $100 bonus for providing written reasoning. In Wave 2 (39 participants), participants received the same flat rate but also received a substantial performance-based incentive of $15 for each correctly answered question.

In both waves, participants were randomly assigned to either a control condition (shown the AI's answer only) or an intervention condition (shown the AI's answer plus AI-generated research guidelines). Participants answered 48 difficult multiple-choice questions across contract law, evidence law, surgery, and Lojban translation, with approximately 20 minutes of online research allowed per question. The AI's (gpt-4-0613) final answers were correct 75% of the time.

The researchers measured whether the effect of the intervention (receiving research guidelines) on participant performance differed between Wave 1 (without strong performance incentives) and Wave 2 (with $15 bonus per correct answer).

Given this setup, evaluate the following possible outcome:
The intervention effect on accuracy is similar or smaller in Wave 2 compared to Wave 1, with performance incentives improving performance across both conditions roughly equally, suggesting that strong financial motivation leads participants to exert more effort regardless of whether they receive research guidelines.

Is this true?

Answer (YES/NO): NO